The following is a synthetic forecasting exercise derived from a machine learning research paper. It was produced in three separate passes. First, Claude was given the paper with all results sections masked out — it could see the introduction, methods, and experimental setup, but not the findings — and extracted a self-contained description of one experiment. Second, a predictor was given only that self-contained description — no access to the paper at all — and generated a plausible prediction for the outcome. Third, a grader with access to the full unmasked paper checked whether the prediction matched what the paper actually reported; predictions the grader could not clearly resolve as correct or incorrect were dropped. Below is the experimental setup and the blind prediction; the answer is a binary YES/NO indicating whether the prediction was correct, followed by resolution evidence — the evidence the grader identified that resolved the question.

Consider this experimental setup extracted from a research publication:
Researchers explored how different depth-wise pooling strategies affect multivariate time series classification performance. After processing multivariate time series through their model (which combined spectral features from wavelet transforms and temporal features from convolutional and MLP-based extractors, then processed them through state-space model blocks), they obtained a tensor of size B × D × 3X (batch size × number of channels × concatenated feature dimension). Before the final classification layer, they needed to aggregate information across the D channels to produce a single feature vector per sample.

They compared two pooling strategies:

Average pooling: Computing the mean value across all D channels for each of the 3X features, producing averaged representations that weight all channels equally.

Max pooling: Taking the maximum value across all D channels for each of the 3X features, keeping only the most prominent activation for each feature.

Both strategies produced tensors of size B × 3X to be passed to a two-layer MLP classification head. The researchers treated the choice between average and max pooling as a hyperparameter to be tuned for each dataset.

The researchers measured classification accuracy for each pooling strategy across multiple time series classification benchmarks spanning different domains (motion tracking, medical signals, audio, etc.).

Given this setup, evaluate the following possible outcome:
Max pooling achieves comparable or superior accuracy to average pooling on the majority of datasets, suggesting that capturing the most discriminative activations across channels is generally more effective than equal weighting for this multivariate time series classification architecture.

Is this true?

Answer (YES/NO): NO